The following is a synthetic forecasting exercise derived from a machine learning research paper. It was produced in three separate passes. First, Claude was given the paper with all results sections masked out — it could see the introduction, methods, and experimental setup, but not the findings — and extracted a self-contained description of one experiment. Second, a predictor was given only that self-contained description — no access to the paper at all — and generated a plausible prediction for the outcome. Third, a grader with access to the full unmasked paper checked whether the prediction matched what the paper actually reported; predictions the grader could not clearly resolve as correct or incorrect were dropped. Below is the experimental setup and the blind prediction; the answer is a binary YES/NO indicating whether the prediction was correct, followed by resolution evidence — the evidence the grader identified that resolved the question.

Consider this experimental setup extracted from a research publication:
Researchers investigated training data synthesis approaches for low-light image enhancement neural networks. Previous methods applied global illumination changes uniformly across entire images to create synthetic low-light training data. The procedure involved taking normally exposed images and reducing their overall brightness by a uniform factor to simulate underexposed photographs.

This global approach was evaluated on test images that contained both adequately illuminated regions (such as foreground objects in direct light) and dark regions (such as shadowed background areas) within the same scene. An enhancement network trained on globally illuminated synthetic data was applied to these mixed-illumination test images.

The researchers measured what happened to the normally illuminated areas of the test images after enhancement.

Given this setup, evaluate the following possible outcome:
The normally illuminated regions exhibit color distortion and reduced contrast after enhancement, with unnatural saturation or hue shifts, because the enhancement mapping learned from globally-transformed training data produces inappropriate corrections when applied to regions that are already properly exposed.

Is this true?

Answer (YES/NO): NO